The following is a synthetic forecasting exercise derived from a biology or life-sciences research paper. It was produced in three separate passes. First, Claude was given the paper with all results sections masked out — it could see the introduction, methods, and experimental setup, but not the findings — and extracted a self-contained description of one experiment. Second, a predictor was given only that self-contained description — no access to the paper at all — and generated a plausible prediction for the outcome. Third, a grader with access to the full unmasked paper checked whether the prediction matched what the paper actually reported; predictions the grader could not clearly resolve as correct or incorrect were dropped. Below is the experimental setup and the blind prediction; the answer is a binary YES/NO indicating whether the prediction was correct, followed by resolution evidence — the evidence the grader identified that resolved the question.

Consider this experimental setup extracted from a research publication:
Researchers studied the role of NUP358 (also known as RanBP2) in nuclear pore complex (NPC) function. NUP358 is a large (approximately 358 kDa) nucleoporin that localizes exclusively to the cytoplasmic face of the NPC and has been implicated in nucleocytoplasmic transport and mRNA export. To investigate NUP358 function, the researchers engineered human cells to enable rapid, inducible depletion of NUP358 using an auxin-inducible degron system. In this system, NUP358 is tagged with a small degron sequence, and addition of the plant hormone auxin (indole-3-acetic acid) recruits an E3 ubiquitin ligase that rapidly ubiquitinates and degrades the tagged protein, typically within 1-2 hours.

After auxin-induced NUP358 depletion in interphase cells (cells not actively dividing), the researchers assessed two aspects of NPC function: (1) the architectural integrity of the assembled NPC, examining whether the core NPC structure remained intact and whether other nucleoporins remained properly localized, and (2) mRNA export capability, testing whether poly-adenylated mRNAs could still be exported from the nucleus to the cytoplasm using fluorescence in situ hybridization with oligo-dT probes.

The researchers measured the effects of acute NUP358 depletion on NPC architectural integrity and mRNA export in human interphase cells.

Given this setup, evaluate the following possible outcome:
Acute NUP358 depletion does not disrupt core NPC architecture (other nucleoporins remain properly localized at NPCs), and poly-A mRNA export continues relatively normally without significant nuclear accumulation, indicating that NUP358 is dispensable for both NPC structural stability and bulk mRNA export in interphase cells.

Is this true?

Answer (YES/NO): YES